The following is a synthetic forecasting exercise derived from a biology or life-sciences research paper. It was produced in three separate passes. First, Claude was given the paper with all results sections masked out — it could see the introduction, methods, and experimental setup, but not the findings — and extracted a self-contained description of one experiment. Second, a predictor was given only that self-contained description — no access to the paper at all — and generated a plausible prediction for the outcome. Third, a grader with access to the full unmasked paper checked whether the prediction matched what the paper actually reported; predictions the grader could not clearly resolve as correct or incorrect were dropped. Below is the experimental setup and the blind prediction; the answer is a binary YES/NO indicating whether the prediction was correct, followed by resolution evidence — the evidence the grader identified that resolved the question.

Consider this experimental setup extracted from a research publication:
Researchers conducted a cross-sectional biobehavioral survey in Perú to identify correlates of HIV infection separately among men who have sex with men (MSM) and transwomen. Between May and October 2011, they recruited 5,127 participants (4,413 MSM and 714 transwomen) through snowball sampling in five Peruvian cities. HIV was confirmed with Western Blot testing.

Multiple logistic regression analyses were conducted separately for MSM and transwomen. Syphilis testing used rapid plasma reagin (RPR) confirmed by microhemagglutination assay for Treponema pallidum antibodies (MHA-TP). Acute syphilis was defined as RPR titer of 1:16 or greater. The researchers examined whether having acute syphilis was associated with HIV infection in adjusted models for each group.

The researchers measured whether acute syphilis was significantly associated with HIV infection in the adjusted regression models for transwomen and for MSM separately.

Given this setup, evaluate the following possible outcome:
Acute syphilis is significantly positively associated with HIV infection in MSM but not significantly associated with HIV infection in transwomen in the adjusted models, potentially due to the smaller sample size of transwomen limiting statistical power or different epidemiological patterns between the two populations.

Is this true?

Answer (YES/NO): YES